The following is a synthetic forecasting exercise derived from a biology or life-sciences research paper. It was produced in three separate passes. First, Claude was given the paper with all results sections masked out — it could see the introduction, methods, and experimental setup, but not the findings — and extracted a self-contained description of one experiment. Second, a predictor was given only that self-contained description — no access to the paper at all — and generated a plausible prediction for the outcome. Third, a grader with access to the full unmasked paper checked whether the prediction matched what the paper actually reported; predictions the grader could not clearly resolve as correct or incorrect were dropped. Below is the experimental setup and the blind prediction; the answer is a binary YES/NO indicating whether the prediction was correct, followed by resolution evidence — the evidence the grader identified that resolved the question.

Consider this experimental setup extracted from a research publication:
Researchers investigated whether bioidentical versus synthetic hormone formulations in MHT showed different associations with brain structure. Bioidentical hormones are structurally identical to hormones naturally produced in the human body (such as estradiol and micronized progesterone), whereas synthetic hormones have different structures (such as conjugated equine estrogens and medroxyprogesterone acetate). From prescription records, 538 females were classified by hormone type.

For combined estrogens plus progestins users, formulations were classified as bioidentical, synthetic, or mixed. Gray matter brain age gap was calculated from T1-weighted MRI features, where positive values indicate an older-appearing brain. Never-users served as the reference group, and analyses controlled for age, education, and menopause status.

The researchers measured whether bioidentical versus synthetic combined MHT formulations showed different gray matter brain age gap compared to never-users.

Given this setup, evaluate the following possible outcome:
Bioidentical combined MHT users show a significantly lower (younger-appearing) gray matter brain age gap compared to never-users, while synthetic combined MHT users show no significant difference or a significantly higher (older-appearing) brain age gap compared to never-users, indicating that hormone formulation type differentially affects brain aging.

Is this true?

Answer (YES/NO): NO